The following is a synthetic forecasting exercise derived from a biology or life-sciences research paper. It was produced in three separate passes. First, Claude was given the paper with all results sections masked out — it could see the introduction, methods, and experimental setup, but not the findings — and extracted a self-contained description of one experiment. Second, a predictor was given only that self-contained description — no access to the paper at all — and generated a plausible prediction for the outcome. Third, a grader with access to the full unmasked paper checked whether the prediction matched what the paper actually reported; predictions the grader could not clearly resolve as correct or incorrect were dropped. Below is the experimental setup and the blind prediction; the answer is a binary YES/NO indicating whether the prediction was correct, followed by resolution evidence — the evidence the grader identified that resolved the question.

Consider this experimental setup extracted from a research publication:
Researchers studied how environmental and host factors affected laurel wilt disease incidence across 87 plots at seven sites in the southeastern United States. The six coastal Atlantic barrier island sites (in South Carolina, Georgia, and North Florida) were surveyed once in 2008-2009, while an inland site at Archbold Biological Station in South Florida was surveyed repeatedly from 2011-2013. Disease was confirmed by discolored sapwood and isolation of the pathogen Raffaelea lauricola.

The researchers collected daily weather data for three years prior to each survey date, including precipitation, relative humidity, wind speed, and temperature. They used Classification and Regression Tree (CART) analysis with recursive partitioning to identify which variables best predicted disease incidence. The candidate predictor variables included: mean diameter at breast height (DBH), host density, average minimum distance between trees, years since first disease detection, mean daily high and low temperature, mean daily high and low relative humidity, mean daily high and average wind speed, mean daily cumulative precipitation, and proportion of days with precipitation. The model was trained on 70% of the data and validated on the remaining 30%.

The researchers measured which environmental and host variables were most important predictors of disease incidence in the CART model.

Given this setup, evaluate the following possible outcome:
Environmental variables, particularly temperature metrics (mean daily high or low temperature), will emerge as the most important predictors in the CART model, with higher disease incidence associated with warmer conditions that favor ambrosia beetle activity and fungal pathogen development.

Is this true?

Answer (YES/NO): NO